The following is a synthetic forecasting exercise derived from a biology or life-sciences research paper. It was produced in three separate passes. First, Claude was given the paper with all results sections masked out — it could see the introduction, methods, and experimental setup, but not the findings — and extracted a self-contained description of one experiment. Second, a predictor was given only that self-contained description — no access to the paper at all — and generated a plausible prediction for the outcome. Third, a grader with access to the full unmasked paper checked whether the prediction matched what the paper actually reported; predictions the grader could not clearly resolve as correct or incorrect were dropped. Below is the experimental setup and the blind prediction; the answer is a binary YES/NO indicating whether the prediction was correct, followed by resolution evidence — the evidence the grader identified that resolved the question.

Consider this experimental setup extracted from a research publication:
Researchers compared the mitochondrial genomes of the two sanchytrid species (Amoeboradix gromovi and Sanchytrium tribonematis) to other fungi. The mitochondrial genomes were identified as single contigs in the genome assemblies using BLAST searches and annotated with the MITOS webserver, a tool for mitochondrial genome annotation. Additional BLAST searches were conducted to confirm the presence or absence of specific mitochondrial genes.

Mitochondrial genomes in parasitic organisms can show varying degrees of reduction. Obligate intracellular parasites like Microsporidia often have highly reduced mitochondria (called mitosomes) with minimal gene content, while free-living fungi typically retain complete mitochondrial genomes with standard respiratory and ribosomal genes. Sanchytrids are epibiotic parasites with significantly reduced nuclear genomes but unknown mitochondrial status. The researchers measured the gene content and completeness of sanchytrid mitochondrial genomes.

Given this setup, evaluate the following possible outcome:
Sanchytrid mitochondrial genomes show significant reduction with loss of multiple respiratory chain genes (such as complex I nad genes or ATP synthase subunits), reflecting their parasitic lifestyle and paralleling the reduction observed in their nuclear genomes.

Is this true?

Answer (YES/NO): NO